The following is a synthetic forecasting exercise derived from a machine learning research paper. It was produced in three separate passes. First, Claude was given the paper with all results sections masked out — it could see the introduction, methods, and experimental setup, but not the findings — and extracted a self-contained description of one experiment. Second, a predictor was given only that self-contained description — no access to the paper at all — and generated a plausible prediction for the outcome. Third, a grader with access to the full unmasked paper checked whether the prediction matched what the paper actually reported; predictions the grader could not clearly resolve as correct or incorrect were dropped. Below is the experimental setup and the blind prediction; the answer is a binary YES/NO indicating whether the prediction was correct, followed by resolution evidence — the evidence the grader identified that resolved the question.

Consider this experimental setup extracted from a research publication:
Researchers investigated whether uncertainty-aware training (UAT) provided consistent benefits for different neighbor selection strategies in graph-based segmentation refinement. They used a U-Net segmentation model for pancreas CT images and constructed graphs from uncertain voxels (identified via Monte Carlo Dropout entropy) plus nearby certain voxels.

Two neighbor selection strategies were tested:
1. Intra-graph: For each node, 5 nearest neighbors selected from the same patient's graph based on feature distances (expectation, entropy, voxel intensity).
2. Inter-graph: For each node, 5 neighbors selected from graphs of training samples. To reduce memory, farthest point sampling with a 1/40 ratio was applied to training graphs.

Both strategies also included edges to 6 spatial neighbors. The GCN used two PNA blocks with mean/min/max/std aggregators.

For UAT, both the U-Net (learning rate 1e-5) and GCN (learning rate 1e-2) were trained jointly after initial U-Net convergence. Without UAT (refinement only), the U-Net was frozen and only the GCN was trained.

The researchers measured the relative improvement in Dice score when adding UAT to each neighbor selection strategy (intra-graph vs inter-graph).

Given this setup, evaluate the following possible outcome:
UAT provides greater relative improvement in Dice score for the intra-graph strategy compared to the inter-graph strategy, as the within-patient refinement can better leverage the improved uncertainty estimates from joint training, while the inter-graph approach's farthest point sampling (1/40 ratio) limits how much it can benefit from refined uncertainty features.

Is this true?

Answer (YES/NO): NO